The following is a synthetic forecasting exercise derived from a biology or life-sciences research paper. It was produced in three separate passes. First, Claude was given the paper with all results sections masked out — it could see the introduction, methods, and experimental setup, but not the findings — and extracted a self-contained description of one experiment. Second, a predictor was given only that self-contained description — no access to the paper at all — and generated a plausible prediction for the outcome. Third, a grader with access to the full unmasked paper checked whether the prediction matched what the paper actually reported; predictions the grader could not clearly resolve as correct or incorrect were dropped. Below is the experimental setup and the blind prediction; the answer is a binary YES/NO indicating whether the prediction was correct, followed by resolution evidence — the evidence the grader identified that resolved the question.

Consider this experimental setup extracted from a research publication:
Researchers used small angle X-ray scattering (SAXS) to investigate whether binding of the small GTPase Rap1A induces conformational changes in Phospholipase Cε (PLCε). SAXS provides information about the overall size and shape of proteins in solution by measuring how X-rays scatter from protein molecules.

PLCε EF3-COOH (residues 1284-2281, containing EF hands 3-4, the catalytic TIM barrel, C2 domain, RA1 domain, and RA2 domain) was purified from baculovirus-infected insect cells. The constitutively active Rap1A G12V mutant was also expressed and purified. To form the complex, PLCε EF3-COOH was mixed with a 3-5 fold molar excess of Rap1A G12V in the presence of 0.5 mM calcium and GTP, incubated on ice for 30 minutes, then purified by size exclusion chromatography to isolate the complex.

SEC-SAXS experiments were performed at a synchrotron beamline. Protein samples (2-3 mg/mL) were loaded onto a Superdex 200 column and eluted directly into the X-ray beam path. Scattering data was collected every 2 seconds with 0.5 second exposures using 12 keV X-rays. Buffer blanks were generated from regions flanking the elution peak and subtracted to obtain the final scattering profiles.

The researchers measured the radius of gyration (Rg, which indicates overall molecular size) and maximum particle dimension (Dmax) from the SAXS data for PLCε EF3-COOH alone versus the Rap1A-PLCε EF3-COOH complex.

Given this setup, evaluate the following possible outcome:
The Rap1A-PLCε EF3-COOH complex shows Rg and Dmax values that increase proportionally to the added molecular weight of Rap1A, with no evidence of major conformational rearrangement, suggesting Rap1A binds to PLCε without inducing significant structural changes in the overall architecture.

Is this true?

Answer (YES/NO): NO